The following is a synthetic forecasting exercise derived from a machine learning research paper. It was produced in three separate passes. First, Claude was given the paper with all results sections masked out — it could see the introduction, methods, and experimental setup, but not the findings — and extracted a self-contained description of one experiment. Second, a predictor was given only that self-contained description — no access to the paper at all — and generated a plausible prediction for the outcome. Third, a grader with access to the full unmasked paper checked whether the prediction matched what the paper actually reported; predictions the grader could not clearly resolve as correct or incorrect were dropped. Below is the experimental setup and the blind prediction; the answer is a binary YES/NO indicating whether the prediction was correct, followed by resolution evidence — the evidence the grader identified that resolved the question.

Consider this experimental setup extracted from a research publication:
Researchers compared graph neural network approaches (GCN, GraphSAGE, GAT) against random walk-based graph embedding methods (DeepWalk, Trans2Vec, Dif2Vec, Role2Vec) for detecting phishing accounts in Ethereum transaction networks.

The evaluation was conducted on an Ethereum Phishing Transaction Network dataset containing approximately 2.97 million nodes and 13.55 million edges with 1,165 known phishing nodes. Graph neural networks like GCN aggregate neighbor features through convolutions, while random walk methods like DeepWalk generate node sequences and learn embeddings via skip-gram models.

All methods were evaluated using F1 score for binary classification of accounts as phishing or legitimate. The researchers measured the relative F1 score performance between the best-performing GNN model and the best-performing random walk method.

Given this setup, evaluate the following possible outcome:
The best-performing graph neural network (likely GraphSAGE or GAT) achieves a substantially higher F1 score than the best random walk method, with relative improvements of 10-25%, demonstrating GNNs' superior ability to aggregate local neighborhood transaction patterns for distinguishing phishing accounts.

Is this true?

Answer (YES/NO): NO